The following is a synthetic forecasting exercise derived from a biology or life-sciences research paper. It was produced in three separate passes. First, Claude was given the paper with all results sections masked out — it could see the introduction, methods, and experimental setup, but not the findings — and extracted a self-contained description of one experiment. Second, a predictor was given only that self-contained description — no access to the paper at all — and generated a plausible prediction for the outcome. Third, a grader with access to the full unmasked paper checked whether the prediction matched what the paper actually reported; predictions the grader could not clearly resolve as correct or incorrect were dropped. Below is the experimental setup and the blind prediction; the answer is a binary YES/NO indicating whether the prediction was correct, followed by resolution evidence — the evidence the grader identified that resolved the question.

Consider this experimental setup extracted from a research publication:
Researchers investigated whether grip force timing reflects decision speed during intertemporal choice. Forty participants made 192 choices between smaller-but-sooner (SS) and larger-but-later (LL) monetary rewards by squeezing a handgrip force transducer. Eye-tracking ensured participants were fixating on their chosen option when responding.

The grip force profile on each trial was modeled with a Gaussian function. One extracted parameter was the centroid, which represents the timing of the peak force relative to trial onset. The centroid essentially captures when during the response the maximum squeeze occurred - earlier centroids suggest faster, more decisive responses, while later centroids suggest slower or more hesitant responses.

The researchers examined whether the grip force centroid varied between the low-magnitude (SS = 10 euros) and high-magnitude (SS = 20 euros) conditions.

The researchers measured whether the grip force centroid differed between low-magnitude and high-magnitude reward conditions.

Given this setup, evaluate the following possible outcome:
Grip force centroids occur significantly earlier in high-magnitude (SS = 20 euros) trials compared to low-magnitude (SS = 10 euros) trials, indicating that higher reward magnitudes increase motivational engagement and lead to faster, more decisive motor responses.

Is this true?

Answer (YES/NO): NO